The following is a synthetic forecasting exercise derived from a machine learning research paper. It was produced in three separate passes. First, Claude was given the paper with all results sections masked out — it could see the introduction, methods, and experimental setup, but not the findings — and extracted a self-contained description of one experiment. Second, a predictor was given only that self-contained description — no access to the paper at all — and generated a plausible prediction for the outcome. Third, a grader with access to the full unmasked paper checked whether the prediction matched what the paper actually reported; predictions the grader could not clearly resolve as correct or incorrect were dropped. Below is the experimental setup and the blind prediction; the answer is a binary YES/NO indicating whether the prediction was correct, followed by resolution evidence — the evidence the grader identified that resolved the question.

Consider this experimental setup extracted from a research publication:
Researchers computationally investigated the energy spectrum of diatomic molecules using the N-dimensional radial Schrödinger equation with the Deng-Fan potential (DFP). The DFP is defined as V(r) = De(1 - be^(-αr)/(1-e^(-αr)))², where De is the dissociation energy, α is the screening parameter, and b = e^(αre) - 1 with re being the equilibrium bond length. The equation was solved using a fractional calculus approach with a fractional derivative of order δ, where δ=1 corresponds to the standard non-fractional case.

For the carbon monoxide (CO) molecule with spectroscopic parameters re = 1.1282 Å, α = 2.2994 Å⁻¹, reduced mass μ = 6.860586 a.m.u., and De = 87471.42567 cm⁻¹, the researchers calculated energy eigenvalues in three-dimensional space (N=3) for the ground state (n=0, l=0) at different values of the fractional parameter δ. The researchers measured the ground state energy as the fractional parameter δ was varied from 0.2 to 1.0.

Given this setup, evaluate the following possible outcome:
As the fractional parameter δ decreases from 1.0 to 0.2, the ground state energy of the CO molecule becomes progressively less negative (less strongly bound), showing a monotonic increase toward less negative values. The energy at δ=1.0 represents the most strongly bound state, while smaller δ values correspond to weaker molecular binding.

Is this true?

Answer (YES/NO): NO